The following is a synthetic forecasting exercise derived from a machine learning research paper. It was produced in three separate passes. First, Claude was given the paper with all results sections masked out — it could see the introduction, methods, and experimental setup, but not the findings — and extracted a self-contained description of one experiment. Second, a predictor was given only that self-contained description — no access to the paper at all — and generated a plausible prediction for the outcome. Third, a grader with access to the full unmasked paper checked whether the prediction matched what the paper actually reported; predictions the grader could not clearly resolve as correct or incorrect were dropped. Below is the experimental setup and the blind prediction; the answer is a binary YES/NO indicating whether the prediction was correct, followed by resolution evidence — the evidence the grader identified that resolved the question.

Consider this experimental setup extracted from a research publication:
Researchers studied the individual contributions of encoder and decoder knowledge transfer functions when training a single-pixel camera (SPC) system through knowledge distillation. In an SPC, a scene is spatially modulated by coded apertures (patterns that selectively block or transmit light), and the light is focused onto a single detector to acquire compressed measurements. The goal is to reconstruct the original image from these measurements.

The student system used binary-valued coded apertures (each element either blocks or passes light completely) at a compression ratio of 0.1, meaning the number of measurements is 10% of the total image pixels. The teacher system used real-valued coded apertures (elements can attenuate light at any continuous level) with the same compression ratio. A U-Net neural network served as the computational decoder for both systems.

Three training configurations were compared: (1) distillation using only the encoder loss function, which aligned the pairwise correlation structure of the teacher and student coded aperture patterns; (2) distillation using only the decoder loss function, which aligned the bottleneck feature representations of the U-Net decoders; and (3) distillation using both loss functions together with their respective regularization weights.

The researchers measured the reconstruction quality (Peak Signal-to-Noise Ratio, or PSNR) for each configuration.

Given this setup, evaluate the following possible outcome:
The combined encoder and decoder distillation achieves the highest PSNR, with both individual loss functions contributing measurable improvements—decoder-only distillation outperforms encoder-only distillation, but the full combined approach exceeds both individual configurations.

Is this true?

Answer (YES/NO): NO